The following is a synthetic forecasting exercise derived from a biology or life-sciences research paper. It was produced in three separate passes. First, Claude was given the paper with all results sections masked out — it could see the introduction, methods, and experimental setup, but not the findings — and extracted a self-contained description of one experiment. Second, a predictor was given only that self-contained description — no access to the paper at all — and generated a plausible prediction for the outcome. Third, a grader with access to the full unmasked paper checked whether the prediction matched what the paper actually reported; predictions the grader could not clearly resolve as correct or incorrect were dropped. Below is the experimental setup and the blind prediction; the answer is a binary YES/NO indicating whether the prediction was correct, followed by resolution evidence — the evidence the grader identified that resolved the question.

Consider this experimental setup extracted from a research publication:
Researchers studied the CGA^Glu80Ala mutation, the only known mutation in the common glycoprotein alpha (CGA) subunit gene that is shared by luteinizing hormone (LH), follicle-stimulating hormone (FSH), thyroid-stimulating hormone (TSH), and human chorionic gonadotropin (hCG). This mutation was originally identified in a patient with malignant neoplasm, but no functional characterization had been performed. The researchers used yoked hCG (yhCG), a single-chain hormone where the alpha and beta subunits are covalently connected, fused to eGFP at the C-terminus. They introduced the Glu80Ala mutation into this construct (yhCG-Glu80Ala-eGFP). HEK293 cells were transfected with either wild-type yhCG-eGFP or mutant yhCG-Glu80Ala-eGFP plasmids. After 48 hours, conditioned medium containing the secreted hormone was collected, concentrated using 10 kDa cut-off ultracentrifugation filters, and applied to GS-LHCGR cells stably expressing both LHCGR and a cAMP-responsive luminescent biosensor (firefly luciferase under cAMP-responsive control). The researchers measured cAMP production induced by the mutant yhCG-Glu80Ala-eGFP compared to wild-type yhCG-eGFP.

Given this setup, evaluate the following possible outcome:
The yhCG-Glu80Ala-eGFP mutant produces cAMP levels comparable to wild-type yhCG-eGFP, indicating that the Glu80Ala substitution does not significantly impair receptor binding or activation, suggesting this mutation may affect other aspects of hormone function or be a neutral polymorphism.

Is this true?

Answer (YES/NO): NO